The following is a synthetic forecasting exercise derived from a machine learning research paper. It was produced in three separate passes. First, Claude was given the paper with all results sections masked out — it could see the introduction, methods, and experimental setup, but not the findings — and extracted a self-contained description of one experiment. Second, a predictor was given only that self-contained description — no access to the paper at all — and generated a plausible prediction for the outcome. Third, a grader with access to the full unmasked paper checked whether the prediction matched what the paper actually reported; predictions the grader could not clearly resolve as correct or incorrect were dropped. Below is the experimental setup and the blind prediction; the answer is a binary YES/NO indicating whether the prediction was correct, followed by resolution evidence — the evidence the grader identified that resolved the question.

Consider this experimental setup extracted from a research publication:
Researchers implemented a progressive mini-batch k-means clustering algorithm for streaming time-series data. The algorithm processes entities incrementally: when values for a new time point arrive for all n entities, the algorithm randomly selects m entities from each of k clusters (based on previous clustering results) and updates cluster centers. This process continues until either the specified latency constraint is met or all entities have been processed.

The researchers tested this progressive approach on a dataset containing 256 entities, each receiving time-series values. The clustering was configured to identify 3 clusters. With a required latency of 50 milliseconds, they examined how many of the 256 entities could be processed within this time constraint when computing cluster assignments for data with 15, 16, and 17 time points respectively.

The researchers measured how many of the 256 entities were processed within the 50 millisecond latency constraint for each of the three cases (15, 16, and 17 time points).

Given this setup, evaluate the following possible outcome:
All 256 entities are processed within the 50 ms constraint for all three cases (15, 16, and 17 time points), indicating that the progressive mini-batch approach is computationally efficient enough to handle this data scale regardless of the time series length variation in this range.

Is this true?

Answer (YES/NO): NO